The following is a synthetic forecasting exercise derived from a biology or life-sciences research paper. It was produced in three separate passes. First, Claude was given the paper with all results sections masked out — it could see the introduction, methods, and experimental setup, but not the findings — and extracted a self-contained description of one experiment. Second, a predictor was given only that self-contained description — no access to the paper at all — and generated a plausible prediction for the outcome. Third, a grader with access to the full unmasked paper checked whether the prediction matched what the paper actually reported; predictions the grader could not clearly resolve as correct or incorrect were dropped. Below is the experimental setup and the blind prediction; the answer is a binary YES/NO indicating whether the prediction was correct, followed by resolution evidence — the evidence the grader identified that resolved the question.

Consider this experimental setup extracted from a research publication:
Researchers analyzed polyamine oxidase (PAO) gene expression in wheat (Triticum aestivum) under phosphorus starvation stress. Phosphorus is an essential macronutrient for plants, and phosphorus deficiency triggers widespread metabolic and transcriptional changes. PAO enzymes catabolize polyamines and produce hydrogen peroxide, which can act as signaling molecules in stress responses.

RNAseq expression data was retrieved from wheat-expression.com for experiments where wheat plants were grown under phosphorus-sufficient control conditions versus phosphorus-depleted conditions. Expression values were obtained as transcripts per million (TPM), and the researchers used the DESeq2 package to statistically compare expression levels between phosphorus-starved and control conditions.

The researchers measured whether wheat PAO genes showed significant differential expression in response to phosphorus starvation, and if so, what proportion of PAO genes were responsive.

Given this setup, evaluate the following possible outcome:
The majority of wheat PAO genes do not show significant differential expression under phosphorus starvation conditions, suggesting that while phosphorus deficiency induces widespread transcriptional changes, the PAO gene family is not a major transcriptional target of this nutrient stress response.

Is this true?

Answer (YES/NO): YES